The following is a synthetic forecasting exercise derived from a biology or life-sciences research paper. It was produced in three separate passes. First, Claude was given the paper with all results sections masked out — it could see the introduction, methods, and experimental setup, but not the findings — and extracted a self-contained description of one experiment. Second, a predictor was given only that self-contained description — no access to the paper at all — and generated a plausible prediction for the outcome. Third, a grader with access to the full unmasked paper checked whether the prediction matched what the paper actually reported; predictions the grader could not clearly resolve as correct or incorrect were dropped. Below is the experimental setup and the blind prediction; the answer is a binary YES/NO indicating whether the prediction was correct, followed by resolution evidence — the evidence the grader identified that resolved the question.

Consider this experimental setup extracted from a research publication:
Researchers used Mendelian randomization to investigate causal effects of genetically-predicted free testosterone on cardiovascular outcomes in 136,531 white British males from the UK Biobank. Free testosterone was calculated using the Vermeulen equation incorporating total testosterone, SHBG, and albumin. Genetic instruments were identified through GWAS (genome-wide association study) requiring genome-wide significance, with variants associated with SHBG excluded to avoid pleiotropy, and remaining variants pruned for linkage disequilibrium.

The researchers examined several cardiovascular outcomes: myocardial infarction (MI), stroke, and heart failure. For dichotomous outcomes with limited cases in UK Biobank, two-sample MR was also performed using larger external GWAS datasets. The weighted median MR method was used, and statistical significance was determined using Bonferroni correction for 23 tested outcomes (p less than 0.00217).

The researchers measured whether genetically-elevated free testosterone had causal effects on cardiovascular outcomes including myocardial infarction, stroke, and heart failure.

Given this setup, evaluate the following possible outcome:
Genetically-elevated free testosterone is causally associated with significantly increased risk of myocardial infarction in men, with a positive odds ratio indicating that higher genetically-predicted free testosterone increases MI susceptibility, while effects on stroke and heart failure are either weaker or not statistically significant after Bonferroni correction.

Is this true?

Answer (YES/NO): NO